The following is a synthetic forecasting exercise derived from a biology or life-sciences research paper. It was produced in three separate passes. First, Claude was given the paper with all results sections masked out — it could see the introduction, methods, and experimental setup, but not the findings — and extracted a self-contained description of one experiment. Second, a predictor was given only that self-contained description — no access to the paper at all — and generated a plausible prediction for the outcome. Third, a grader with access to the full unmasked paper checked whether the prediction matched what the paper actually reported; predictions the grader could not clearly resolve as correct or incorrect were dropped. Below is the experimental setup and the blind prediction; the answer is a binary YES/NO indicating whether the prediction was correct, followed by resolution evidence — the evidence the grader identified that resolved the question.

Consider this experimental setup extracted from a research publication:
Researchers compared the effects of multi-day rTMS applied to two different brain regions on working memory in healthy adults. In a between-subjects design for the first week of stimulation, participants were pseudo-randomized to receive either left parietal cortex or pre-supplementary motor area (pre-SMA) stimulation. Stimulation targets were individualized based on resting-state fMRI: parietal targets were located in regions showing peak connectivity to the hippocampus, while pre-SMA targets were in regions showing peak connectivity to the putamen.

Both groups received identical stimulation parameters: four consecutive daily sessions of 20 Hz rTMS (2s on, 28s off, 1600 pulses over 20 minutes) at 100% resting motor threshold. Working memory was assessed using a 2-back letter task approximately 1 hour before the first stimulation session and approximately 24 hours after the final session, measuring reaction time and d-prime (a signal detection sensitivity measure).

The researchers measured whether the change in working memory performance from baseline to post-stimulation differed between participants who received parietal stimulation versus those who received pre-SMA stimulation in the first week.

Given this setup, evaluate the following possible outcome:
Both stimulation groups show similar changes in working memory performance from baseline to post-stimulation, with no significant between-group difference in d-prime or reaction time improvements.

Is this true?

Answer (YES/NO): NO